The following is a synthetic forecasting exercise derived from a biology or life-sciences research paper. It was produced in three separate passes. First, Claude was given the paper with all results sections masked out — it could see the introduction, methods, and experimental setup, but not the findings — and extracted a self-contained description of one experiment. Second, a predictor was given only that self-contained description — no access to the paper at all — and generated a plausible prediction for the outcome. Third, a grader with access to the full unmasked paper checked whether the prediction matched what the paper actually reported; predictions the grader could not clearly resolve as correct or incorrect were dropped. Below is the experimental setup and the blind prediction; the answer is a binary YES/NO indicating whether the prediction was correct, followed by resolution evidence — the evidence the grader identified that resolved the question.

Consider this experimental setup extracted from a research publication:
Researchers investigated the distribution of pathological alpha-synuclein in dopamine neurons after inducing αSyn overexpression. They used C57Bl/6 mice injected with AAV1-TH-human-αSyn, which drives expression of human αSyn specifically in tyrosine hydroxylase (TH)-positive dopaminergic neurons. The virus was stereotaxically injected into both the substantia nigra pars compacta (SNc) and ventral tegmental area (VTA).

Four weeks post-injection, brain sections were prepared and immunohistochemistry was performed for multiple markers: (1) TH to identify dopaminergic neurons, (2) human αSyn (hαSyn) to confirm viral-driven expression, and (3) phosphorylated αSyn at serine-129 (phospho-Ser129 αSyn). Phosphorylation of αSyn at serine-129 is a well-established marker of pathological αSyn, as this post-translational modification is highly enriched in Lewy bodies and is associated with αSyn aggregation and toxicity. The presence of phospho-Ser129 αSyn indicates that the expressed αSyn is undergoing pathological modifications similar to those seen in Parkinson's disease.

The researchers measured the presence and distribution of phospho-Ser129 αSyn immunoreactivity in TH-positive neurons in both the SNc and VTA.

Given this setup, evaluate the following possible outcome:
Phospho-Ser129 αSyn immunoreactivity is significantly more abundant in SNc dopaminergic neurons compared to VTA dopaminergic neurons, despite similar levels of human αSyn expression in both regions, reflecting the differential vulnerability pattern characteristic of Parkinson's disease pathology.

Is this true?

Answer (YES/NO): NO